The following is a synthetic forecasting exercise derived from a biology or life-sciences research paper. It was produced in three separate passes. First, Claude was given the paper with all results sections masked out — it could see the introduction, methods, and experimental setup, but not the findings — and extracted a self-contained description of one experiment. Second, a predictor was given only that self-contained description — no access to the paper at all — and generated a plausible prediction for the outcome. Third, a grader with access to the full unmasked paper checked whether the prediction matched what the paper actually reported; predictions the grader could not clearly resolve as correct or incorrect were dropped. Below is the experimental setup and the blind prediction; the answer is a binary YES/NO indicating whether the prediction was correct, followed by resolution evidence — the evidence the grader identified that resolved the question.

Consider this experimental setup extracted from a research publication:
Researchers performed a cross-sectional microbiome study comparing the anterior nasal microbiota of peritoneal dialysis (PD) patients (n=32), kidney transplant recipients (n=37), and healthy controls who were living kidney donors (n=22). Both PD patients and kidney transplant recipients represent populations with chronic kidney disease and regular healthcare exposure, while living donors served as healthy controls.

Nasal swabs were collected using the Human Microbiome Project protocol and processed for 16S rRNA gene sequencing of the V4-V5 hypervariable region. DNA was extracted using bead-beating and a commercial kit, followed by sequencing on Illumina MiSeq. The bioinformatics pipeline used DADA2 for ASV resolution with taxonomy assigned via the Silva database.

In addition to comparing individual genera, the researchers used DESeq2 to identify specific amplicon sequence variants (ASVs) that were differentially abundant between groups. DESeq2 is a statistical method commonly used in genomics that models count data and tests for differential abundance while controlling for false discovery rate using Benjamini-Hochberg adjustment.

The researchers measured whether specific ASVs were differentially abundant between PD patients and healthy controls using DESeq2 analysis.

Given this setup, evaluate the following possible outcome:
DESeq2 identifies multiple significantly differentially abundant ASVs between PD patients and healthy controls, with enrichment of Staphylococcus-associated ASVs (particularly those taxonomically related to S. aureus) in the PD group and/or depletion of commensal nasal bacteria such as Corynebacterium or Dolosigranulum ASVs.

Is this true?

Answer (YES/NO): NO